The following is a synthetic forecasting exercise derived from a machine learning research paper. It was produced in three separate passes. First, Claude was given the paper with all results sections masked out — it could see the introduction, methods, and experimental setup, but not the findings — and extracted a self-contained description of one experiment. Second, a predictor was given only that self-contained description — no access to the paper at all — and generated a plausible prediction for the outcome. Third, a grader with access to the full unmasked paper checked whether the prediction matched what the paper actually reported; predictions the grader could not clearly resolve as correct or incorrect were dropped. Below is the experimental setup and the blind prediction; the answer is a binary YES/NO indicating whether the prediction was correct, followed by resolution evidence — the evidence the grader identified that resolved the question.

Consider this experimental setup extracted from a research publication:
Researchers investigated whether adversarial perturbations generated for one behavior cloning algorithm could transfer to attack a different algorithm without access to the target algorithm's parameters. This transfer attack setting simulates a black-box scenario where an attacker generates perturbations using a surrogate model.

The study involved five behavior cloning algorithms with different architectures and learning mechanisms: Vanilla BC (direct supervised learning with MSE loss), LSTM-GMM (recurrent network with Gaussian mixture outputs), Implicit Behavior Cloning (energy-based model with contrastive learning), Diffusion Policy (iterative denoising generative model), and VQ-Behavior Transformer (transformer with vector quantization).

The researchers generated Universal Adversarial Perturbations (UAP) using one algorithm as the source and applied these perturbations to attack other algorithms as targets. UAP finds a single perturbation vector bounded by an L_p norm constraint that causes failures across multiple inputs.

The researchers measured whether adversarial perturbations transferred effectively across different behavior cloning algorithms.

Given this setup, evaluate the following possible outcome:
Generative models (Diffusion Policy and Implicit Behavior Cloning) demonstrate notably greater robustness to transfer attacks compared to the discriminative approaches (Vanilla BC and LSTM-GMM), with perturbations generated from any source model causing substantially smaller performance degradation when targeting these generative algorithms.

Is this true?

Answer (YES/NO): NO